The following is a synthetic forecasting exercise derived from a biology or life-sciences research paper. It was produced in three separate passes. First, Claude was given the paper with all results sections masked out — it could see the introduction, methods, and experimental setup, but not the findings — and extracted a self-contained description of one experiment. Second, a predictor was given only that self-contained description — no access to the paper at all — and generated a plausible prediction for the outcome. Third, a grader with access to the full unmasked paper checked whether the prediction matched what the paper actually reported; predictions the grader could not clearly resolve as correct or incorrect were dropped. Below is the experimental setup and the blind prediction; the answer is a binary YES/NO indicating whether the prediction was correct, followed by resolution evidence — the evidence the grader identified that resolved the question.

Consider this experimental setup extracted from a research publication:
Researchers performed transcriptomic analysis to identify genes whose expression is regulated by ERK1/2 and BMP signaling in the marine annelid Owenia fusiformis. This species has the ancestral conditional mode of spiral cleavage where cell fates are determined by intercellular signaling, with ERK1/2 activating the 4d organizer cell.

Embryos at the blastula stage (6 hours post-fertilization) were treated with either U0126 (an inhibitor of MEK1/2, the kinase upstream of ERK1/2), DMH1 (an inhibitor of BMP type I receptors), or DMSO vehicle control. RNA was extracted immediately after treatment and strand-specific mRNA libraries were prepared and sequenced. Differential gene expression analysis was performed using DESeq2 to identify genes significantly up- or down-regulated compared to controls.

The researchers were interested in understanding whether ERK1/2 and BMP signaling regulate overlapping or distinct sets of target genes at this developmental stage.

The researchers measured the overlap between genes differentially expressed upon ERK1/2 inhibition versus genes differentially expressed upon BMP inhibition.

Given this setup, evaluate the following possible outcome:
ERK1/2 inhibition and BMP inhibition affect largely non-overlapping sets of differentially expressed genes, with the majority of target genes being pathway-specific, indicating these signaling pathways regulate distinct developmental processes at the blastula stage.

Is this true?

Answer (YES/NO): NO